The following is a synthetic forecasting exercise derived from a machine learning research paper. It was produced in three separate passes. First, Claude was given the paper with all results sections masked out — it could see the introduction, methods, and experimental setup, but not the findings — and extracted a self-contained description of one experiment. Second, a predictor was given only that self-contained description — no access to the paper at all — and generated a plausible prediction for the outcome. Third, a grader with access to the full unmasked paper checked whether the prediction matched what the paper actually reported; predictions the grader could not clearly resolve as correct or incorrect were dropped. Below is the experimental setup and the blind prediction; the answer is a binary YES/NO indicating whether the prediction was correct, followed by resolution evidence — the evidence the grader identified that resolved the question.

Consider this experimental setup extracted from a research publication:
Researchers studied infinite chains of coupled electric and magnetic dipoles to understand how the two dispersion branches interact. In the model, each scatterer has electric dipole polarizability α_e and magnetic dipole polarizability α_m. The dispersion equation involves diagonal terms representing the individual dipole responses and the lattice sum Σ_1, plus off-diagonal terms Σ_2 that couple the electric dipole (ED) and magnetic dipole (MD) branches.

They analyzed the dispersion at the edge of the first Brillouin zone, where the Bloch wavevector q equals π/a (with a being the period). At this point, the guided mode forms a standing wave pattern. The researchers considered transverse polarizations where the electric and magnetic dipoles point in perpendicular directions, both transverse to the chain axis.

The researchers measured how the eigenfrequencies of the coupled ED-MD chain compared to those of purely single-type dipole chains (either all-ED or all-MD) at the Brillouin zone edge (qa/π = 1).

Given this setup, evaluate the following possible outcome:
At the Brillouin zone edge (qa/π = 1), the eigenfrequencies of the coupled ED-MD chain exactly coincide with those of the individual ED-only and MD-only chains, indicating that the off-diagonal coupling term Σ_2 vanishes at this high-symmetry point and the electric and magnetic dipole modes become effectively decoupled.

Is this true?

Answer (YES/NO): YES